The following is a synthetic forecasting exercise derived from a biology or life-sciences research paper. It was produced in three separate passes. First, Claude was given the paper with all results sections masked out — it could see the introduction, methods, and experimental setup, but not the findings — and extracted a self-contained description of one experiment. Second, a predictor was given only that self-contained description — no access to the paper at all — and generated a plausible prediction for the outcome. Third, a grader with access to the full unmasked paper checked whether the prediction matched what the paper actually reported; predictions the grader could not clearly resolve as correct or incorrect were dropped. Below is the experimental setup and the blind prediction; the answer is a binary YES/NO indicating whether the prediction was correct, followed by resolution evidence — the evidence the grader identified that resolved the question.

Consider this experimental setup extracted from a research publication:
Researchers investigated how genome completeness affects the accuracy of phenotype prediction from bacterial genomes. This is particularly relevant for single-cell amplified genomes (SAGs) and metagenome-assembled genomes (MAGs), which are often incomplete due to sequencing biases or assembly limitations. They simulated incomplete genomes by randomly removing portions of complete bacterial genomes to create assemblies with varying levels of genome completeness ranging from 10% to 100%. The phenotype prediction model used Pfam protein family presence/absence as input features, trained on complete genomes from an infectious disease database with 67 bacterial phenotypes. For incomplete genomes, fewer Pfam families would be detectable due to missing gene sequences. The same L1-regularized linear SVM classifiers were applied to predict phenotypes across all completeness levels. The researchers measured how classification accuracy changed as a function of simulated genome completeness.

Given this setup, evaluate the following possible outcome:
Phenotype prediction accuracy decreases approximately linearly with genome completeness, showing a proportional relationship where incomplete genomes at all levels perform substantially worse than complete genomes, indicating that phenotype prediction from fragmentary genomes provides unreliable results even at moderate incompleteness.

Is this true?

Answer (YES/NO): NO